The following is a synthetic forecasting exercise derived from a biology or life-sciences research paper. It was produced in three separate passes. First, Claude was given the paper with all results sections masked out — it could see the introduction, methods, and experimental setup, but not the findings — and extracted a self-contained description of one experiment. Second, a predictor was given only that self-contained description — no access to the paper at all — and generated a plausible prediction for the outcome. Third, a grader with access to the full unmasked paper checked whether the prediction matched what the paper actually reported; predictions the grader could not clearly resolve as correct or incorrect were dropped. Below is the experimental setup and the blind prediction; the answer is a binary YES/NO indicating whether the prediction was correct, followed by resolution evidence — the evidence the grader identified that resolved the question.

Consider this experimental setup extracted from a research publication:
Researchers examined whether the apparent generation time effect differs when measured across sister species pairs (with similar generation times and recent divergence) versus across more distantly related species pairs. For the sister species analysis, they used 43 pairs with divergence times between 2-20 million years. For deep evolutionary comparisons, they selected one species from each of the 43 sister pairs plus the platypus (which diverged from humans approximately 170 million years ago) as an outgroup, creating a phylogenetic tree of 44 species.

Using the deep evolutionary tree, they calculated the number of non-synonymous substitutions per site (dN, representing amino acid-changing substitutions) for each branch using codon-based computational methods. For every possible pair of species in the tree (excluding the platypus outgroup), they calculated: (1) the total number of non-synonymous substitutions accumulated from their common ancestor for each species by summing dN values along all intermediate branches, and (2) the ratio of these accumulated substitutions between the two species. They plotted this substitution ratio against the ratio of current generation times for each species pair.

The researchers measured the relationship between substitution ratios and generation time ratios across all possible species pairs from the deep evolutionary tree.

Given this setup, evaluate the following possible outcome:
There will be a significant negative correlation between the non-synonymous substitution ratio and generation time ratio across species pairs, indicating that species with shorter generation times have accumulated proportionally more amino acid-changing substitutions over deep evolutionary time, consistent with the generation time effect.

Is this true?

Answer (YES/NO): YES